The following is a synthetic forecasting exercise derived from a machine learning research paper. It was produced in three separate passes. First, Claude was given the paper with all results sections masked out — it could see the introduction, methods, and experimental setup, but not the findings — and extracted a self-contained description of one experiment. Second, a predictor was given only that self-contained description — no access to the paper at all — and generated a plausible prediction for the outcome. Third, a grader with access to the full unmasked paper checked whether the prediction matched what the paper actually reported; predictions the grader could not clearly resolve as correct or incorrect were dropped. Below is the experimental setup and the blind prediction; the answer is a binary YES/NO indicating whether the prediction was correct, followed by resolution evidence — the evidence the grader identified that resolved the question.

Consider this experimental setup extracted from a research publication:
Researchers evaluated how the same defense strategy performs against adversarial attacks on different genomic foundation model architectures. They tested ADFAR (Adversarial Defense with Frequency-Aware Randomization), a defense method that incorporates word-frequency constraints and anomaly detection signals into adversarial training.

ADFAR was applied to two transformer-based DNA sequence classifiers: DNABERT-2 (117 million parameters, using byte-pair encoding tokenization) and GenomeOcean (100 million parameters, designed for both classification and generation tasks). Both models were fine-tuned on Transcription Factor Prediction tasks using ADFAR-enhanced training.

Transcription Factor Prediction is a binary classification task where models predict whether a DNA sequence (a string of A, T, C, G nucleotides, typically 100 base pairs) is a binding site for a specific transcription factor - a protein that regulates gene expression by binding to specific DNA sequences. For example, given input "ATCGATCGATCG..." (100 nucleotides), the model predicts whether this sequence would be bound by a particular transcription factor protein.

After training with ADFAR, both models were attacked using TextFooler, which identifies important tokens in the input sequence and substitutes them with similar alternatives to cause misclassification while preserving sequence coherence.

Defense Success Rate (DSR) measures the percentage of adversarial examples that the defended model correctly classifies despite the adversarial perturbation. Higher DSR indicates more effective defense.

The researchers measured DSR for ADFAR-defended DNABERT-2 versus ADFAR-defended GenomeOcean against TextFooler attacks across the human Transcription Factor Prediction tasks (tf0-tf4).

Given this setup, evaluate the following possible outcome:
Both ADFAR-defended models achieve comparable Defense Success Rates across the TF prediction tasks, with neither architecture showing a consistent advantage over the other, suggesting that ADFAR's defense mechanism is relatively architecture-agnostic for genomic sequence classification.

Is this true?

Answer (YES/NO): NO